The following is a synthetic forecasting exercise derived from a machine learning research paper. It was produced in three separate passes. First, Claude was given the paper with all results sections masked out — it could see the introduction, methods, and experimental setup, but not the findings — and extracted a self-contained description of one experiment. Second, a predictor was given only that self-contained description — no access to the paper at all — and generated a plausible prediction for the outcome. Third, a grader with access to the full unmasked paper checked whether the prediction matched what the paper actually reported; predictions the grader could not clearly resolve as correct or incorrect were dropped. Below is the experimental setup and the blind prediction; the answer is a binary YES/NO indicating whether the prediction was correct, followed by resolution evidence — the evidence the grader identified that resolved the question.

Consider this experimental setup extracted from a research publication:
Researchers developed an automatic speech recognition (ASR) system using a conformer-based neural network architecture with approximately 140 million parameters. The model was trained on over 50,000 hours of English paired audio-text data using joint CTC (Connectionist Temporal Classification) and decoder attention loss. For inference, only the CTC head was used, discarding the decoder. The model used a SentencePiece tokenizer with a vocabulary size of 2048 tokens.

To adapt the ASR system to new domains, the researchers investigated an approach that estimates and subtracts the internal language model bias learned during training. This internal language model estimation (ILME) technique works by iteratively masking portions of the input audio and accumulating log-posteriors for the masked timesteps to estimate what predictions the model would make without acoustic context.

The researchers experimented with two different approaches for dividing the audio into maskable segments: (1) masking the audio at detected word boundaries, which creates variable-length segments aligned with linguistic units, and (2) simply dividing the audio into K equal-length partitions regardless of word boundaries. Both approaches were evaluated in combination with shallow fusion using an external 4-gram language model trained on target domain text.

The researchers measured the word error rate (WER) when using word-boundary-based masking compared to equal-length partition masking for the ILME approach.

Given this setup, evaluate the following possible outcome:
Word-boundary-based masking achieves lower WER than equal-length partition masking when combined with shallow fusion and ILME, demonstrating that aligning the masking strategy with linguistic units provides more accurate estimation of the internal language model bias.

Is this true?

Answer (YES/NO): NO